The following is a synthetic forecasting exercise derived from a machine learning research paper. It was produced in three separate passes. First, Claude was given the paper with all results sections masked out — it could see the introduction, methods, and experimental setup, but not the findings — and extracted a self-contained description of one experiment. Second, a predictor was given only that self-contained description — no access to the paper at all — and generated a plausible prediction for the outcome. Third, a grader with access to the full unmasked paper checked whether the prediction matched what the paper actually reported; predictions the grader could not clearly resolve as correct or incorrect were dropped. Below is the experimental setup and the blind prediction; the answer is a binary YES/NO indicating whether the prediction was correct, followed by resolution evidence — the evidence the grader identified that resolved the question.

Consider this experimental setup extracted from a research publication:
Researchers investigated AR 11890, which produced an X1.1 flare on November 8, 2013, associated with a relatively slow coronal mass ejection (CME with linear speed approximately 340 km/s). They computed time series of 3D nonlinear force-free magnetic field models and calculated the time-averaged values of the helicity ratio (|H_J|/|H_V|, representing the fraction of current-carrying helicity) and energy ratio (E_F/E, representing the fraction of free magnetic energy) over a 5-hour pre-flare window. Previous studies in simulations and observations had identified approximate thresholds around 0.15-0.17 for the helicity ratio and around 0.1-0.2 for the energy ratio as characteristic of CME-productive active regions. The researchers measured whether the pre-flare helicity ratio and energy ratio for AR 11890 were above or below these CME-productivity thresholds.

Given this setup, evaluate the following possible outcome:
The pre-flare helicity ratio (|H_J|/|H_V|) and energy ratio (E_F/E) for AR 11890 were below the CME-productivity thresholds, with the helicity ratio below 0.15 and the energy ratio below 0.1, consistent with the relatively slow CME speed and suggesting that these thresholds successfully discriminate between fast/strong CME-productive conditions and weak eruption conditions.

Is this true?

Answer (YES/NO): NO